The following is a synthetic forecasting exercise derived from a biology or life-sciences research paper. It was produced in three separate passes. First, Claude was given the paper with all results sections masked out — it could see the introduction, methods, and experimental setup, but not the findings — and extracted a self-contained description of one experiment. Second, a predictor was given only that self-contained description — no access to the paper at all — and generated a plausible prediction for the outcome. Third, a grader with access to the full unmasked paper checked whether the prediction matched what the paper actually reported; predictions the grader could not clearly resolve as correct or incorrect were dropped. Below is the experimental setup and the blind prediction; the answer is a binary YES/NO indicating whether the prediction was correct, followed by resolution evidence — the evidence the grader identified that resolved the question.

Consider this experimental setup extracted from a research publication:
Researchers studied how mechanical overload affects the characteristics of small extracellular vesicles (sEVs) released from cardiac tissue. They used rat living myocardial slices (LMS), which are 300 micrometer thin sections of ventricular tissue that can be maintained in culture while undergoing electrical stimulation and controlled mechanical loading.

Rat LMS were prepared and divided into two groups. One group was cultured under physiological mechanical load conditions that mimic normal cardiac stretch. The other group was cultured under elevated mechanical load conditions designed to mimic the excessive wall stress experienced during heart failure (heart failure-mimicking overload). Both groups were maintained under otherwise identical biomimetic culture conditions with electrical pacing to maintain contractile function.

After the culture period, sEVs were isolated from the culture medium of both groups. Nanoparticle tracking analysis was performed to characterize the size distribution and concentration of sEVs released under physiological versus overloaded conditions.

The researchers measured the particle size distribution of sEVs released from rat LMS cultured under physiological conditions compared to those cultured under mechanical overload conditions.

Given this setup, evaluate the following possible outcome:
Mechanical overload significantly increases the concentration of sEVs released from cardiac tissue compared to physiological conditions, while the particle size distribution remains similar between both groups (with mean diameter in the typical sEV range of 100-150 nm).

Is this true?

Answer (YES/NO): NO